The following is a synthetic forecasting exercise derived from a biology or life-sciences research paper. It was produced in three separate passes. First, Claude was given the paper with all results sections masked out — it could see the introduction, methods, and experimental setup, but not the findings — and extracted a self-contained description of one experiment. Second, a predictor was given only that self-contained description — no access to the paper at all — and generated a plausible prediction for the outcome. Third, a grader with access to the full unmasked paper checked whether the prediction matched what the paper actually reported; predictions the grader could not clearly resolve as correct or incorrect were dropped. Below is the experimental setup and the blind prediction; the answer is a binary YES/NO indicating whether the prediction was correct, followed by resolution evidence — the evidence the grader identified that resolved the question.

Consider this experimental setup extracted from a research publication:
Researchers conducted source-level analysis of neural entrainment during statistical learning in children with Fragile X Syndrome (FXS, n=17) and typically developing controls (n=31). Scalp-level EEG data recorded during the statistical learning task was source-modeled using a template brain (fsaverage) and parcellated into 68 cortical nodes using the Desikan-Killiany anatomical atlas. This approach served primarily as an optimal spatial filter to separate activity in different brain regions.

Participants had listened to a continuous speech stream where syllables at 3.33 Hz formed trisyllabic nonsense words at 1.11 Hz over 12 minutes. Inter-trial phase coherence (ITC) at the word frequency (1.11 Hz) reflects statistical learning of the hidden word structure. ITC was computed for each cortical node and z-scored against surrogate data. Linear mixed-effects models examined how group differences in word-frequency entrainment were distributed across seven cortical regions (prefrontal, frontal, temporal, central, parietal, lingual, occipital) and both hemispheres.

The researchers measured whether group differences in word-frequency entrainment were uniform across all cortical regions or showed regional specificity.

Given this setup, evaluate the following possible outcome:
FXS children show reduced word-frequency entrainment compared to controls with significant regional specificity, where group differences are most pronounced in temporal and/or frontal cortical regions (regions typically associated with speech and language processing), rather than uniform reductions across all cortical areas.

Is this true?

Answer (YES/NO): YES